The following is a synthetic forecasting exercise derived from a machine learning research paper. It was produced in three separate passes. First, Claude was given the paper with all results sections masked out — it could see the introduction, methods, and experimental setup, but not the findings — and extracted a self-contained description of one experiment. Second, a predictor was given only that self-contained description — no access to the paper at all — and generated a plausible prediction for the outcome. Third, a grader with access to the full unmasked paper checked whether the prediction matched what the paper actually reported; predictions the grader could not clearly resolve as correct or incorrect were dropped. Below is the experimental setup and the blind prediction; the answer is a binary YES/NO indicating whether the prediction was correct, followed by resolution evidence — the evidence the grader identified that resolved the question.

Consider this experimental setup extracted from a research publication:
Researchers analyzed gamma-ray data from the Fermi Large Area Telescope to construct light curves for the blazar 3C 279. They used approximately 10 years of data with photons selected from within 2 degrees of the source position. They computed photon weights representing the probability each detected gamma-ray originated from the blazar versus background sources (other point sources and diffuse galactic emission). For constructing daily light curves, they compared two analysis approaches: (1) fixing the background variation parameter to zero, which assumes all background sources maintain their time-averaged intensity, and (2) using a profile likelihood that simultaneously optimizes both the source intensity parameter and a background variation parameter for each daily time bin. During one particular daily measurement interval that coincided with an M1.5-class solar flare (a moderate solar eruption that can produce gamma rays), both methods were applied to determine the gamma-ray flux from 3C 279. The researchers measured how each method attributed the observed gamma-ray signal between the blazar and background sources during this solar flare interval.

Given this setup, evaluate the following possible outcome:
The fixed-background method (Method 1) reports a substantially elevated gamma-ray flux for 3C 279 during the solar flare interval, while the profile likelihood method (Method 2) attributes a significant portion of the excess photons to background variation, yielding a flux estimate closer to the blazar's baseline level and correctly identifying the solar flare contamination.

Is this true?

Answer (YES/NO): YES